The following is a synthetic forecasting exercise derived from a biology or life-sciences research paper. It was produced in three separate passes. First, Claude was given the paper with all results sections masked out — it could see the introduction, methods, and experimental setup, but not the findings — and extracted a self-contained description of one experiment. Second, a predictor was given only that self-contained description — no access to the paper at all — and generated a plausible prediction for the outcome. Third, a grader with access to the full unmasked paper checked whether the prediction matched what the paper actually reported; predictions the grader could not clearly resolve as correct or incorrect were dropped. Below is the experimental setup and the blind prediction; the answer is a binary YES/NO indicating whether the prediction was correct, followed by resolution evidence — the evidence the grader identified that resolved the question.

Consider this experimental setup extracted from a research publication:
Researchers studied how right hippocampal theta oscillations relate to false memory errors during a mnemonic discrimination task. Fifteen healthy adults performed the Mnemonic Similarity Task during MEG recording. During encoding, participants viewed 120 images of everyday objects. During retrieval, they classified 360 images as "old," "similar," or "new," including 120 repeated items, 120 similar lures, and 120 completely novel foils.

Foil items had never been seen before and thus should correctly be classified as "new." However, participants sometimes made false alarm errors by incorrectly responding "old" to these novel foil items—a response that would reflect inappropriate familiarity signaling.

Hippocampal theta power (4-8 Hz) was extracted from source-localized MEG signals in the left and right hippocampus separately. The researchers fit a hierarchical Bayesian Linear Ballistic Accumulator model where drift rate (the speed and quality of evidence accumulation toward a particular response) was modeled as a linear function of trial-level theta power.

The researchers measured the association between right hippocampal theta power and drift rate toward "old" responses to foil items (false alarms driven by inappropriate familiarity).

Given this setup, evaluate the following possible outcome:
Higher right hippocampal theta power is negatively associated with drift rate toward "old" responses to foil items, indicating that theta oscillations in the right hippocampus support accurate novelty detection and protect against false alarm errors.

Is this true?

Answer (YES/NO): YES